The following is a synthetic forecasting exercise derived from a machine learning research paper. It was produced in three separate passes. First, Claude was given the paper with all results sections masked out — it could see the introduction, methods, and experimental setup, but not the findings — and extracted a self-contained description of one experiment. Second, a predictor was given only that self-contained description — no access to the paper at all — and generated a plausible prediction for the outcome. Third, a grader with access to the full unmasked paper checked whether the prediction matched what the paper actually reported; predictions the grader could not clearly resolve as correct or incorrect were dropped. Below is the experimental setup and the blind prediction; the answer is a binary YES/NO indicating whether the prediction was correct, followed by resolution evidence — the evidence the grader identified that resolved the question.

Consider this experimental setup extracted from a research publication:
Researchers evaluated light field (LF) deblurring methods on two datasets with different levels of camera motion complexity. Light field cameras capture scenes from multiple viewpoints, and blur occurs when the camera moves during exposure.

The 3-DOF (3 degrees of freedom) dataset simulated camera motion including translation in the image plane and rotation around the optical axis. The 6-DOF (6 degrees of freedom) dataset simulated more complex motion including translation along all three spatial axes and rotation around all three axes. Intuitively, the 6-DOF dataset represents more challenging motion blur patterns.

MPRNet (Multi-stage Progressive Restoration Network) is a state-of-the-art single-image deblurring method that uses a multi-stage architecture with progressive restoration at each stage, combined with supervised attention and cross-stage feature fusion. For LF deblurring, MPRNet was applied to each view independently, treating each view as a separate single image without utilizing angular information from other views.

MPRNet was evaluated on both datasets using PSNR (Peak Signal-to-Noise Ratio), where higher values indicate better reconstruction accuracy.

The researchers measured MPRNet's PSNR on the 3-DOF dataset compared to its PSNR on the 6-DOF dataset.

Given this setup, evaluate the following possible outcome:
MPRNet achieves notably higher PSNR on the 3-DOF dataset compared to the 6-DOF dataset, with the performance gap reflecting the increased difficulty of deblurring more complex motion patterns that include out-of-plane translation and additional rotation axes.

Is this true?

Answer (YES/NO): NO